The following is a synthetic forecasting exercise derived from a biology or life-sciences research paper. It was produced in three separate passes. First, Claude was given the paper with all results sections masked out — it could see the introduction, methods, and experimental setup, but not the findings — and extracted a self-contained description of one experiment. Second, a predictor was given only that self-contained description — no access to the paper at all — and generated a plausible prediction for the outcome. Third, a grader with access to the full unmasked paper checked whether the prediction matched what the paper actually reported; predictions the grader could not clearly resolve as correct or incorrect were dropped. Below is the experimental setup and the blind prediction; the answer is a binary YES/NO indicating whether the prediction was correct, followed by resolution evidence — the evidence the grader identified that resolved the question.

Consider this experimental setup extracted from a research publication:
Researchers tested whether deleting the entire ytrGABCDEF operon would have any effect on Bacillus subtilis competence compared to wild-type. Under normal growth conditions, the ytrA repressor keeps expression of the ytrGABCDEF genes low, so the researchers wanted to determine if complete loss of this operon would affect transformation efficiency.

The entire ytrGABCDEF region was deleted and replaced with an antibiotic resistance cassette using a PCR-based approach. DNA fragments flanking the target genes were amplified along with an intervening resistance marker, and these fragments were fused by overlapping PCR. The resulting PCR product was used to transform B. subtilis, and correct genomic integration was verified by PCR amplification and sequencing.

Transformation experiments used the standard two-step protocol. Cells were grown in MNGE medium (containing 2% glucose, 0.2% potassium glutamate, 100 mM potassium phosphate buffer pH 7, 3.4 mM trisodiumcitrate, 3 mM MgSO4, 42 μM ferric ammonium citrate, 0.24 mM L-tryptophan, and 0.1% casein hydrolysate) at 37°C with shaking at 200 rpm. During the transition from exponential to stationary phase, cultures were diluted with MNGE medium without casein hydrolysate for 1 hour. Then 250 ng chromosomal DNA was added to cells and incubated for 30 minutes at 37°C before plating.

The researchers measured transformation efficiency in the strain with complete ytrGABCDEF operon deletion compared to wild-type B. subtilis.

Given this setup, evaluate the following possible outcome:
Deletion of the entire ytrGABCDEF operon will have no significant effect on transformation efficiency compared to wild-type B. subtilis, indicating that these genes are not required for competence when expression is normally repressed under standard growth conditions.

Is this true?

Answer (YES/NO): YES